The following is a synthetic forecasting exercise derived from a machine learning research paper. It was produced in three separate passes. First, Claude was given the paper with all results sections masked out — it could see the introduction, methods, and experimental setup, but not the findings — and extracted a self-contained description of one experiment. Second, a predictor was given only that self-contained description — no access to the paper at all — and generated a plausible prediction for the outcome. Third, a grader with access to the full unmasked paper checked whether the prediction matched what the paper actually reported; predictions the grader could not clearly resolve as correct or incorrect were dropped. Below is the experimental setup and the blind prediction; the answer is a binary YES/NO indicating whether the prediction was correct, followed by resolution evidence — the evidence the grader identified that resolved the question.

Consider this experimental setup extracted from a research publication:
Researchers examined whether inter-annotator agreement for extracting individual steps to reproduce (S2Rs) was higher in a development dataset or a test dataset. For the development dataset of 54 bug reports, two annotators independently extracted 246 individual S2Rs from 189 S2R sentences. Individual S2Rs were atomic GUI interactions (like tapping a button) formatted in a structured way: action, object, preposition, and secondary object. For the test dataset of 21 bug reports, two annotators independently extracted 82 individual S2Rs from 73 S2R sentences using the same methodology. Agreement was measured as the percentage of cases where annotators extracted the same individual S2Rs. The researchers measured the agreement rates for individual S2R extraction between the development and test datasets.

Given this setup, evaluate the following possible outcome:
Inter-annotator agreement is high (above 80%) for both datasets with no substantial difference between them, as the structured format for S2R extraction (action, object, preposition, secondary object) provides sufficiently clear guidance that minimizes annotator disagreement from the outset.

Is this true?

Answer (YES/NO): YES